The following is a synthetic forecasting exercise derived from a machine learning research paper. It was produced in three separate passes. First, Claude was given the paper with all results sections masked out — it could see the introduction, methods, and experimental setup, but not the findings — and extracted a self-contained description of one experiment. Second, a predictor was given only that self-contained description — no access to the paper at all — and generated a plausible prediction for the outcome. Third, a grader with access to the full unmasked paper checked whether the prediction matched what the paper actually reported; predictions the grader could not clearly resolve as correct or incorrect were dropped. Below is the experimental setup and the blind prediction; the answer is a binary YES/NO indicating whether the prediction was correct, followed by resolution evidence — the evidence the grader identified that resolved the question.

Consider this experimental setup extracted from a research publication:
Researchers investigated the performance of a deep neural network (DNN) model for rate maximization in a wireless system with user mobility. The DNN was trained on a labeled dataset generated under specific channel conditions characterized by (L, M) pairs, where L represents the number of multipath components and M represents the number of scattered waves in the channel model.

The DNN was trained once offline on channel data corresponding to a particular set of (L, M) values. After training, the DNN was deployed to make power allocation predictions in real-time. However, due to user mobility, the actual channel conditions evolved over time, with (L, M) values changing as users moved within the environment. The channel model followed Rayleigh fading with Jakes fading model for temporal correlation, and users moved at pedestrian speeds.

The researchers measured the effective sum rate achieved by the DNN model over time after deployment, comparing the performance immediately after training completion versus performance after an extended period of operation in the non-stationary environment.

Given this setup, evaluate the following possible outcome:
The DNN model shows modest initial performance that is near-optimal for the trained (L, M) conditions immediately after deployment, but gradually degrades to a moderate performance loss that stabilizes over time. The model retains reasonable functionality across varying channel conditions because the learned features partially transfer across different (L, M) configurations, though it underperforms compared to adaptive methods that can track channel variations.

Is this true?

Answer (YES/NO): NO